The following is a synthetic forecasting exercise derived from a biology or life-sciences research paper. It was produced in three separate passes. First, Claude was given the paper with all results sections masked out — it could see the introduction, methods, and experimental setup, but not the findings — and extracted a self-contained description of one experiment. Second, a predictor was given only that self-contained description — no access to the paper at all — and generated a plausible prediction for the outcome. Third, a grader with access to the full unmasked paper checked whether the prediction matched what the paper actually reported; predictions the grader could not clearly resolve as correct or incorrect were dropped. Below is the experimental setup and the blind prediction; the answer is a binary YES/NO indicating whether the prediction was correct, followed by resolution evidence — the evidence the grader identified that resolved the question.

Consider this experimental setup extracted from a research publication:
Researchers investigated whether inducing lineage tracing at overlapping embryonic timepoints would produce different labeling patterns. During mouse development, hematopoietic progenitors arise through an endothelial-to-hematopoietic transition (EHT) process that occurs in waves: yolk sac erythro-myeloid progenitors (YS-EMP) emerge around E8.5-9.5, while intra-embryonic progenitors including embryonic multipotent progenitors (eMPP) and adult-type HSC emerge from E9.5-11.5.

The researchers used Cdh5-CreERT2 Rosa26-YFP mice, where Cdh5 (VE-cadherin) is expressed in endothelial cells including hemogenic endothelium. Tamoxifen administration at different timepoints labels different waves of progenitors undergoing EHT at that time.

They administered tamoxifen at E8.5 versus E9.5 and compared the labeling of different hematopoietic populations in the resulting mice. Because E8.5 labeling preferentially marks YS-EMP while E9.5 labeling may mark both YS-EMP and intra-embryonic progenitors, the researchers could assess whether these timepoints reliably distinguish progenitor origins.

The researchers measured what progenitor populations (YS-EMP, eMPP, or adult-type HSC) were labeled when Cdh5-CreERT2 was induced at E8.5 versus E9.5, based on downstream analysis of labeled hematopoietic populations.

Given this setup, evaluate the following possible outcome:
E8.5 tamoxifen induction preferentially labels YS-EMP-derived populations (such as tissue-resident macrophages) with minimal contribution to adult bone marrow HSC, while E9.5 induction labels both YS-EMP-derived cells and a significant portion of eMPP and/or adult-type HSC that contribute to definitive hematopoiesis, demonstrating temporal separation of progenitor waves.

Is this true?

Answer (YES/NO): NO